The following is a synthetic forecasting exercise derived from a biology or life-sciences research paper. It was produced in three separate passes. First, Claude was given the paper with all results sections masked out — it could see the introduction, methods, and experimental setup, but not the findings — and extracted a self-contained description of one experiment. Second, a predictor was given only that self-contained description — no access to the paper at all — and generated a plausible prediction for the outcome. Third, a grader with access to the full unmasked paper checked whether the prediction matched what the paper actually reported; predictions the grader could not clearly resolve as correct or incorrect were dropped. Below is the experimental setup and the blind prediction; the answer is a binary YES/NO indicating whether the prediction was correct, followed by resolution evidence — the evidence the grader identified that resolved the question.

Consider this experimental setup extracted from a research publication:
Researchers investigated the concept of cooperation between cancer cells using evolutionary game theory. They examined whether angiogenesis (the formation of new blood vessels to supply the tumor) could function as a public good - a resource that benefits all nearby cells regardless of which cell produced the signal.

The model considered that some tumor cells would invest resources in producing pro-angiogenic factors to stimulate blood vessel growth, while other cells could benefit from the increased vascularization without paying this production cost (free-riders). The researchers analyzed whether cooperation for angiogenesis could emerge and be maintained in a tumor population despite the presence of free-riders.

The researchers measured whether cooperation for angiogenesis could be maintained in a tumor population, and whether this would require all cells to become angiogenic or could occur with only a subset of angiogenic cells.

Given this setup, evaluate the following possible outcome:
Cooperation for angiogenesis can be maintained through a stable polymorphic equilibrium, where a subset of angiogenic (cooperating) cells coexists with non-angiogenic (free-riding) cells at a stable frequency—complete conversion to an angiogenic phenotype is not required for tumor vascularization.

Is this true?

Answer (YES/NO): YES